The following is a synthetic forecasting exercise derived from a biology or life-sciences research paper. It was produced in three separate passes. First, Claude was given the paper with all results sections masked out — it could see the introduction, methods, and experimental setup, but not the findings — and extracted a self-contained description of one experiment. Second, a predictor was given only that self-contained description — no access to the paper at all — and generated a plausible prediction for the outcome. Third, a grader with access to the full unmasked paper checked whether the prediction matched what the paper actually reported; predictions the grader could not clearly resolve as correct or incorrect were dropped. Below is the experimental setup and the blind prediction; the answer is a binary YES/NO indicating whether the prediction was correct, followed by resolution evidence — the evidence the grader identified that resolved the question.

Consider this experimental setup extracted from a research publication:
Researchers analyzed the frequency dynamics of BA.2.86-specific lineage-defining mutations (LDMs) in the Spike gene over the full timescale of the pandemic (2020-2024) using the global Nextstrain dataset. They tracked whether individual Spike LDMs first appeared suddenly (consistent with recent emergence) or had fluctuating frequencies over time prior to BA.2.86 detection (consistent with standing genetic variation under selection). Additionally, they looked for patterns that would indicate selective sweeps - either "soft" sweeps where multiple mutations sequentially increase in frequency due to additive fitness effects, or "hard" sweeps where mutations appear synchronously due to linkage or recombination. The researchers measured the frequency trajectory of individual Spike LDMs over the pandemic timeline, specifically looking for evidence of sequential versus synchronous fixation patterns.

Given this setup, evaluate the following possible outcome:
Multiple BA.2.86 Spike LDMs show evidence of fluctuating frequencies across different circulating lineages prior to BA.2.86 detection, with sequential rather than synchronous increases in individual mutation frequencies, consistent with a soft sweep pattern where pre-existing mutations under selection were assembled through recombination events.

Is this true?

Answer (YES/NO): NO